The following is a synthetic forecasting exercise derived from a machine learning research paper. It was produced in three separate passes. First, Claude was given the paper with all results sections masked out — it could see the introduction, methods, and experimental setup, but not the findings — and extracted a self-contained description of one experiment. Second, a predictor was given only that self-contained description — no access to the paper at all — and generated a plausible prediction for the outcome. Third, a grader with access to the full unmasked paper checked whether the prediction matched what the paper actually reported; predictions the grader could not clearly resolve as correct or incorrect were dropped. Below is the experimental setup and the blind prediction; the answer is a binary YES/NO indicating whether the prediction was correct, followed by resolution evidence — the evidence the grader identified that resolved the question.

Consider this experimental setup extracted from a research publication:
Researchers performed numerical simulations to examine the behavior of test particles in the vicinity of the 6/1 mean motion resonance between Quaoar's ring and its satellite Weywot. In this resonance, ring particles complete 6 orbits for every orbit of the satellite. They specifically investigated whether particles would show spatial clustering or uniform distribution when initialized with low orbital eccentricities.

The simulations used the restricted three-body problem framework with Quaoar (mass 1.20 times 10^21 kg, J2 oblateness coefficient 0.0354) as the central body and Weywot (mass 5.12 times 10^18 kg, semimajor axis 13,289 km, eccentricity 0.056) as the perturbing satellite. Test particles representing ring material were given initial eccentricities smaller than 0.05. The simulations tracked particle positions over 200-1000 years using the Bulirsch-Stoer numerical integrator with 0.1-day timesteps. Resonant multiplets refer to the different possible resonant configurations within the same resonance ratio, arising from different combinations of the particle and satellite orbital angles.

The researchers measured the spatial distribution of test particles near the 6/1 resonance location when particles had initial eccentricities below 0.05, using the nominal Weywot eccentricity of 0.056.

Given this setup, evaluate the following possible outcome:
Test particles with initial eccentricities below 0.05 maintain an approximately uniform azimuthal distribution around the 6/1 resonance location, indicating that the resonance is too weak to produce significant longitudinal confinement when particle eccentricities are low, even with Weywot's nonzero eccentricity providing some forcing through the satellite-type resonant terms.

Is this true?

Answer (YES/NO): NO